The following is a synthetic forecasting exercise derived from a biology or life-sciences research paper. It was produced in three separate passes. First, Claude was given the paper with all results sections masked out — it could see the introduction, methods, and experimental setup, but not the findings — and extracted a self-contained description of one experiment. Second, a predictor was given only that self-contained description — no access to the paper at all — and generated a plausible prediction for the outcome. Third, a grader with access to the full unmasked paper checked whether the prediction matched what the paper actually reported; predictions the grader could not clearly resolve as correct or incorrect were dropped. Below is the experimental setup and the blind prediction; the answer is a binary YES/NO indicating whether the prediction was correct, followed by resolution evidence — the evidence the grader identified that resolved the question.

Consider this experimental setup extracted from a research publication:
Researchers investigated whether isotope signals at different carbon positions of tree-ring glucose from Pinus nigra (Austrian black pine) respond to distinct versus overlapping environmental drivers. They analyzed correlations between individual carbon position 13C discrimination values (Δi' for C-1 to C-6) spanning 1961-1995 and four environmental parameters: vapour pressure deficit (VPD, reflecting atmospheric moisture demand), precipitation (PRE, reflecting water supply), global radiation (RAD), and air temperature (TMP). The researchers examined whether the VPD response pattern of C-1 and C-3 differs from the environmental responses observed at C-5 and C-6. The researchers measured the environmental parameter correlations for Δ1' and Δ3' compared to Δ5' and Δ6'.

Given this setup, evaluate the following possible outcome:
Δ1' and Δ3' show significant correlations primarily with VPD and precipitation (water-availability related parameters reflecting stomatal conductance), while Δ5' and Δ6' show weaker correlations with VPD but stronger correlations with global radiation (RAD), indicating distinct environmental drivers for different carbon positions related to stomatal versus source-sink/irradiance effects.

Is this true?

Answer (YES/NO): YES